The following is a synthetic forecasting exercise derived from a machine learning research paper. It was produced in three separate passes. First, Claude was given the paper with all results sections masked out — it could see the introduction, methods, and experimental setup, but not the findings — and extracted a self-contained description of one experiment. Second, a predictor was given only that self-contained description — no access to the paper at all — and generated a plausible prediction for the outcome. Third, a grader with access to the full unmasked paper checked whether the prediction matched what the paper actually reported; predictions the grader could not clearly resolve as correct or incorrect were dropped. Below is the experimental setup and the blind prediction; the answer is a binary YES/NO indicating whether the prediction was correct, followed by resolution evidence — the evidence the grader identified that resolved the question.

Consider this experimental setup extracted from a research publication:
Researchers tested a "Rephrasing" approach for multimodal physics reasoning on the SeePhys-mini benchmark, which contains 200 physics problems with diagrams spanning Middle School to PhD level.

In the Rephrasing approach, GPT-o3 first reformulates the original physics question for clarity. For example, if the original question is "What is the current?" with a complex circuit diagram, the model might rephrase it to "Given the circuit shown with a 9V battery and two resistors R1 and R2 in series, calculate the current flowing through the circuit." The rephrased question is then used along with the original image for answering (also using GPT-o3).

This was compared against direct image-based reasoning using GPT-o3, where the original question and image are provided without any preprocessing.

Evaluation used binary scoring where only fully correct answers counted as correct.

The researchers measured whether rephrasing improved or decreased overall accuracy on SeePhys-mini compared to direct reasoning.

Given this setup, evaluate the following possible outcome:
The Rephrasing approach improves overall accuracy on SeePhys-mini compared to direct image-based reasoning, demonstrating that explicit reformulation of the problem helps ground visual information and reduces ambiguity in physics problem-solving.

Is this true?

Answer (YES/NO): NO